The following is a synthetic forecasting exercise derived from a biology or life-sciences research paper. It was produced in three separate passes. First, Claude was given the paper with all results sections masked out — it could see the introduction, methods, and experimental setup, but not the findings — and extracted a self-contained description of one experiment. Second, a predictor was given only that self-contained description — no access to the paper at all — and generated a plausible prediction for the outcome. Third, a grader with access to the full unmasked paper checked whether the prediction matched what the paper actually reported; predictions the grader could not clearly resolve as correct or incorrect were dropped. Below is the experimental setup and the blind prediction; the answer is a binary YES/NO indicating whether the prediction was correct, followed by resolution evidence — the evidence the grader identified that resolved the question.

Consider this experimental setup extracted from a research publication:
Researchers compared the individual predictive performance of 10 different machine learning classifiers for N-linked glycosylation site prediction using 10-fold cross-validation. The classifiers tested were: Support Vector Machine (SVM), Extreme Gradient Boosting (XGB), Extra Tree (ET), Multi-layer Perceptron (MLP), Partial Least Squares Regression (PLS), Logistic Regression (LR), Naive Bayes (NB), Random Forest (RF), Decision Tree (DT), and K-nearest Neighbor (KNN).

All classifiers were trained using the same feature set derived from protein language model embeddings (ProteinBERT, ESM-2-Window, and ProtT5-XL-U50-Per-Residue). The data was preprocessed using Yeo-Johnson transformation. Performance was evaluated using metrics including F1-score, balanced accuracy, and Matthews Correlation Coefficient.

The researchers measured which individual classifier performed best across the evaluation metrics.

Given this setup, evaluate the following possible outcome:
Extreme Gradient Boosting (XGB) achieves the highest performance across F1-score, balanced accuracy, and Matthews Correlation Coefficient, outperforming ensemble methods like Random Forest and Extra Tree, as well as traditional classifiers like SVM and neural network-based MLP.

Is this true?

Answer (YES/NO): NO